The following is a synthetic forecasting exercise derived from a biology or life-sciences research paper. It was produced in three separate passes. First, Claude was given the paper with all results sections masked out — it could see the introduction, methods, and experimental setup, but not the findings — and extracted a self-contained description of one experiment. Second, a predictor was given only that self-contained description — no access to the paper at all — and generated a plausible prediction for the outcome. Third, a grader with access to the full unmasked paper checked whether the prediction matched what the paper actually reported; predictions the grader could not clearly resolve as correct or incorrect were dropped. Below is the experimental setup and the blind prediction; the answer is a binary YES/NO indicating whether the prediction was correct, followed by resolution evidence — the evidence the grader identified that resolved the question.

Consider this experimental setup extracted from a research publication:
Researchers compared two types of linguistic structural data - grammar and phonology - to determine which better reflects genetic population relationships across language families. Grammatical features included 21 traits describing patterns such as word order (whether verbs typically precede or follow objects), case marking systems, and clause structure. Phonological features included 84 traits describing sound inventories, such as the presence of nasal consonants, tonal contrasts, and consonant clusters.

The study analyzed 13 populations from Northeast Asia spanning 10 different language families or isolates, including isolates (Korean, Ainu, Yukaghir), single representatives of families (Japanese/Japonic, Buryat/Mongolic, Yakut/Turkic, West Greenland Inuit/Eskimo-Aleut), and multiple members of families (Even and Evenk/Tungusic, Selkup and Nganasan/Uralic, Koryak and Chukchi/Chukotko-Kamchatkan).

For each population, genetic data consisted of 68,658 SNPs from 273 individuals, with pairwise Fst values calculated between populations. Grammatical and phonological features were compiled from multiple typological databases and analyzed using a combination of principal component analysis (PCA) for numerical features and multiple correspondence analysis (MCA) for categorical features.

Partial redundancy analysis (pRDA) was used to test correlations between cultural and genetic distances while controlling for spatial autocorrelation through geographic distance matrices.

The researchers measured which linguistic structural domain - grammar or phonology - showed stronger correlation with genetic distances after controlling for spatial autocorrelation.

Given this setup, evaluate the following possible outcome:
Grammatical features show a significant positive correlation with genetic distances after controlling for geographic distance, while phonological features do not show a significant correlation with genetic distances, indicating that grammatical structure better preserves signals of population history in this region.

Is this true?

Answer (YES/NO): YES